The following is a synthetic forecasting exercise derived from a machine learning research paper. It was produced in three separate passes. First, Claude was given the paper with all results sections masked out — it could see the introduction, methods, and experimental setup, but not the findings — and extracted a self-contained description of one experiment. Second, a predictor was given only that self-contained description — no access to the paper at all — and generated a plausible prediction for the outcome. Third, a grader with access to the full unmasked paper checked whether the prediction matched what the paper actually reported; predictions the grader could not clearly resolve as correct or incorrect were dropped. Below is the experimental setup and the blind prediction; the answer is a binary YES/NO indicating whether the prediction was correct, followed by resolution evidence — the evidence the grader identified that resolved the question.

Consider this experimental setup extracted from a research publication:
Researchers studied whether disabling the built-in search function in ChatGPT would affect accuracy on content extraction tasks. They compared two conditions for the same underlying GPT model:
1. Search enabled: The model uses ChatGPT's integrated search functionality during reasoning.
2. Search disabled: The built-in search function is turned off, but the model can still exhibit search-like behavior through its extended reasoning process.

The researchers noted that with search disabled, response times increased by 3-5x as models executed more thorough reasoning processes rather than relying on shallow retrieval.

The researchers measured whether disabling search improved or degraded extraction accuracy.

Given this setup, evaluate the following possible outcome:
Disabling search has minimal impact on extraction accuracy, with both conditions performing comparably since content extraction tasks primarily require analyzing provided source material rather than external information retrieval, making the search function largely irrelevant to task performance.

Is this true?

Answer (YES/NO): NO